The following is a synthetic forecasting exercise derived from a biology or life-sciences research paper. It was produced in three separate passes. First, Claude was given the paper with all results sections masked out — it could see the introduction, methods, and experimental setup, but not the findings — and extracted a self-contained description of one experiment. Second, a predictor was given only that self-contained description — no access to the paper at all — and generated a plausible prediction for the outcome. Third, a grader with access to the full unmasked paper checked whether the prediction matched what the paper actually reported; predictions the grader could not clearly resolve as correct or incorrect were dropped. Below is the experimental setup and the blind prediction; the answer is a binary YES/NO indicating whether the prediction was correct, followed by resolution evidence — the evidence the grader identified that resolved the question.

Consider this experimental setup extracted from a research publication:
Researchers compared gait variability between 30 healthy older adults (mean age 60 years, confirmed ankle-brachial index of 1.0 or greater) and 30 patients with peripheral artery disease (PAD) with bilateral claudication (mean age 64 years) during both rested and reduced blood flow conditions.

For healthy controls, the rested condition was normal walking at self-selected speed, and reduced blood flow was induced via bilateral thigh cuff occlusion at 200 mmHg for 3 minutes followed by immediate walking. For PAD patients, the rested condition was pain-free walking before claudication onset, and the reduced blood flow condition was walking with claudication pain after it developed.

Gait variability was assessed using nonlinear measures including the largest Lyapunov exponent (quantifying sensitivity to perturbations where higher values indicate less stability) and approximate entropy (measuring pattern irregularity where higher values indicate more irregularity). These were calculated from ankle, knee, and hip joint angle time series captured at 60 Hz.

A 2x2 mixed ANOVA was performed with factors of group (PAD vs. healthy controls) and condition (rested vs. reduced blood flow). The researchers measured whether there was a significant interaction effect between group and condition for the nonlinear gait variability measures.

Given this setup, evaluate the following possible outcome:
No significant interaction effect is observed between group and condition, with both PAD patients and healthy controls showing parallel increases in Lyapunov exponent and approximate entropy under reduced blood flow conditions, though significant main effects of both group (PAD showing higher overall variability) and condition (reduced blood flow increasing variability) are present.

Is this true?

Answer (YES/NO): NO